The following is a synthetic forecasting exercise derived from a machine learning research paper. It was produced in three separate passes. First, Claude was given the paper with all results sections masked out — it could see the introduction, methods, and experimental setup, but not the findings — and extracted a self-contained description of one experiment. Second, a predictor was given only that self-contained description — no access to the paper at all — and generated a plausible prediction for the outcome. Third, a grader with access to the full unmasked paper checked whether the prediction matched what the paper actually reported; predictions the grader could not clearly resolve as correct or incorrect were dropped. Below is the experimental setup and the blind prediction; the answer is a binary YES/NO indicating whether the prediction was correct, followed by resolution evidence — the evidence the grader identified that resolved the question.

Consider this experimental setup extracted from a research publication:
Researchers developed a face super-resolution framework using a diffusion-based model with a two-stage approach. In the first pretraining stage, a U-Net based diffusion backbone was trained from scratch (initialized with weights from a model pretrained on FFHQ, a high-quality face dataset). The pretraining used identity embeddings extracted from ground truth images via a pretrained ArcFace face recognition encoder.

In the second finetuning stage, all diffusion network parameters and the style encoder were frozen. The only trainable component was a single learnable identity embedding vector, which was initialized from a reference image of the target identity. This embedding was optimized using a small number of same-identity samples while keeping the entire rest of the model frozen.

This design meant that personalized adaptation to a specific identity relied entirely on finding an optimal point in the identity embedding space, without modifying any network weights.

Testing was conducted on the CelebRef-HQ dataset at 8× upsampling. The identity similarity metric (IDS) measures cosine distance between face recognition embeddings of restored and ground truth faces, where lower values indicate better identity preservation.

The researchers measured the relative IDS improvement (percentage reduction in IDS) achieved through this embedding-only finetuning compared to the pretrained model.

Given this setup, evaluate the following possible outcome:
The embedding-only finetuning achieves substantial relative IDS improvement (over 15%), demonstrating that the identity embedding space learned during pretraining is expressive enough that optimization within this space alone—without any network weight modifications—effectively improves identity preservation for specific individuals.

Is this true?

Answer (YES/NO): YES